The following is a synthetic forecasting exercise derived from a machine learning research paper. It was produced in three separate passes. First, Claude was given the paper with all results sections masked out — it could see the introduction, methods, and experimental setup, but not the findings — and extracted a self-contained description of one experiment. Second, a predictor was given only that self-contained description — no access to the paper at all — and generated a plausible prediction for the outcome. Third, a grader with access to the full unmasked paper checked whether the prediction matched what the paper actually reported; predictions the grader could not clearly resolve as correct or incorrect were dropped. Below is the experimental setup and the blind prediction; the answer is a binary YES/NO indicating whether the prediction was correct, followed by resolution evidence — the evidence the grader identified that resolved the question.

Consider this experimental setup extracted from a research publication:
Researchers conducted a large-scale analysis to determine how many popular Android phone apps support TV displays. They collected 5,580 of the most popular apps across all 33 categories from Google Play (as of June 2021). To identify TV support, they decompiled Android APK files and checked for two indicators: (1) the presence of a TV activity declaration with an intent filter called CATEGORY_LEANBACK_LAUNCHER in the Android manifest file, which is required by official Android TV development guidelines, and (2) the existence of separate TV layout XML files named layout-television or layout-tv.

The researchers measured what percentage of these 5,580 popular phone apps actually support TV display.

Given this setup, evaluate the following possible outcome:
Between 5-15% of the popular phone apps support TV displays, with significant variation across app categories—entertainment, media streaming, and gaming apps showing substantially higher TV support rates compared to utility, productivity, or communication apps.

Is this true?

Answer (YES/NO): NO